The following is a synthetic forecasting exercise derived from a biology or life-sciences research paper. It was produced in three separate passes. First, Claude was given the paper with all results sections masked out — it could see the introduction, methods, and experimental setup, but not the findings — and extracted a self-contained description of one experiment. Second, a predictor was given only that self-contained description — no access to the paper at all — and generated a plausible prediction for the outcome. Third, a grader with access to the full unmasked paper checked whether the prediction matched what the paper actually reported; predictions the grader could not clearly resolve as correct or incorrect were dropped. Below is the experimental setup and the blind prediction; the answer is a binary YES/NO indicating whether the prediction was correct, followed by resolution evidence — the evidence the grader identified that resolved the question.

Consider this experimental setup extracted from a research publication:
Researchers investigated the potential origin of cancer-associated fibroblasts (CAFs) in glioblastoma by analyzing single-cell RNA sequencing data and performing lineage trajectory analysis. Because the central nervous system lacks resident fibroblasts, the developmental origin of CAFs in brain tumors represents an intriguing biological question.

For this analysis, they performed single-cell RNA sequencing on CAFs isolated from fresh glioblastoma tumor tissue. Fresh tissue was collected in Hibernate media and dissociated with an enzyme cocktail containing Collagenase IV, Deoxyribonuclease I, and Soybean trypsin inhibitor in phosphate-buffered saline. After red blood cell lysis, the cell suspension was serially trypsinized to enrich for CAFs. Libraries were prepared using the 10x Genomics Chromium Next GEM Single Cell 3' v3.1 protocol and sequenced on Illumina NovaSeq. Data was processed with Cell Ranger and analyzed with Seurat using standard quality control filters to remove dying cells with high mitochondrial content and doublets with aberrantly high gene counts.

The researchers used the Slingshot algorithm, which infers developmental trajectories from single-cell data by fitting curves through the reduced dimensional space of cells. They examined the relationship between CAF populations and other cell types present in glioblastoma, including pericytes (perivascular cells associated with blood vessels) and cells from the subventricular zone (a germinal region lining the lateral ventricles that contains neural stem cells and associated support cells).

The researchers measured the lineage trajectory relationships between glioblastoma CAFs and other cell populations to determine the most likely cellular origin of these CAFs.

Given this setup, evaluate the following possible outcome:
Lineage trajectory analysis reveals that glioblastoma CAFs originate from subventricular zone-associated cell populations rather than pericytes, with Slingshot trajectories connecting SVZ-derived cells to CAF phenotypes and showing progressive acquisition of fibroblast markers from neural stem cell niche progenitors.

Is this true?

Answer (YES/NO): NO